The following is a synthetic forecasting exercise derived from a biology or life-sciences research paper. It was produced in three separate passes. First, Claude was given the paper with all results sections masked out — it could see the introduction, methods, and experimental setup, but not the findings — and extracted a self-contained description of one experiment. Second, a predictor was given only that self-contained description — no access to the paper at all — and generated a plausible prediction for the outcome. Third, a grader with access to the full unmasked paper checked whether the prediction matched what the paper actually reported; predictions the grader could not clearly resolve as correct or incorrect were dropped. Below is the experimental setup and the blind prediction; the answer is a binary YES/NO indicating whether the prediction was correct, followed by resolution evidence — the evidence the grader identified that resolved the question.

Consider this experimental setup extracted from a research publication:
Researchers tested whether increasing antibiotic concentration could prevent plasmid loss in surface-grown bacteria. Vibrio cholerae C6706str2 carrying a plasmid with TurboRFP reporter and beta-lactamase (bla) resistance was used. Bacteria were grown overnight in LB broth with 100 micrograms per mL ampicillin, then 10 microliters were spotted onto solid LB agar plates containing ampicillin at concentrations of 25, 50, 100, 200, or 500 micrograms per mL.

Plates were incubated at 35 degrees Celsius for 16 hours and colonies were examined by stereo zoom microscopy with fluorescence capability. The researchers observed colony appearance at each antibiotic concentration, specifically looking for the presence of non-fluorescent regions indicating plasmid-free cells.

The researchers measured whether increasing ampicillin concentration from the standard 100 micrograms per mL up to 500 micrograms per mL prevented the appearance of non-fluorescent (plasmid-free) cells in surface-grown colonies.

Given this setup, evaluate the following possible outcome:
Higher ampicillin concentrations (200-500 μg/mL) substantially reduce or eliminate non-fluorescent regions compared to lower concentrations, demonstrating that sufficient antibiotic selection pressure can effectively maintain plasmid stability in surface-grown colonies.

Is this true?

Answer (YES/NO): NO